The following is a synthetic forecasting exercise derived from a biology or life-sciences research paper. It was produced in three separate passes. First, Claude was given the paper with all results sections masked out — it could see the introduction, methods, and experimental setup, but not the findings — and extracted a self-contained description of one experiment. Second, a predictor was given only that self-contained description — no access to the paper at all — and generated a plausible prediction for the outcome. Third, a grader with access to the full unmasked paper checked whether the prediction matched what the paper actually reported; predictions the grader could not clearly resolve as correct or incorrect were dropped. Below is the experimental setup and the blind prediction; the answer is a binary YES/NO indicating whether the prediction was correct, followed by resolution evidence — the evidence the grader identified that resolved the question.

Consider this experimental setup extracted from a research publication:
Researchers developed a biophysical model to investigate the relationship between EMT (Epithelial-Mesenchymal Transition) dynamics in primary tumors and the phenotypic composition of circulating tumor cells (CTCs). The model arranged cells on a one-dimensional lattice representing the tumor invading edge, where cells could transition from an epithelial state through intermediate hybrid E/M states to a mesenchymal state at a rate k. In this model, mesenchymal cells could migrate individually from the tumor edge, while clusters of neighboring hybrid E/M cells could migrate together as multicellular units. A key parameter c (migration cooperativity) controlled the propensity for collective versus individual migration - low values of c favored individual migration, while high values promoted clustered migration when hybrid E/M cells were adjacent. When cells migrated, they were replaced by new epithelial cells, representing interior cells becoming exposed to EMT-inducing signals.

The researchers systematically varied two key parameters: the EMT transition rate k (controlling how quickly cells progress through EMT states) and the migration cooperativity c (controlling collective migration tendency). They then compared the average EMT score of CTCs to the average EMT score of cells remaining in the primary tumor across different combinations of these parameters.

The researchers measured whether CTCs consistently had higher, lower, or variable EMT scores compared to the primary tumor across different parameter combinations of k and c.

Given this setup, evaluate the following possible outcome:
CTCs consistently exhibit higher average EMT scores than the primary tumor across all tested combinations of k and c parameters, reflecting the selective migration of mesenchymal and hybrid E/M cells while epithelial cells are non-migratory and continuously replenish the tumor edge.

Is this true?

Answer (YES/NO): NO